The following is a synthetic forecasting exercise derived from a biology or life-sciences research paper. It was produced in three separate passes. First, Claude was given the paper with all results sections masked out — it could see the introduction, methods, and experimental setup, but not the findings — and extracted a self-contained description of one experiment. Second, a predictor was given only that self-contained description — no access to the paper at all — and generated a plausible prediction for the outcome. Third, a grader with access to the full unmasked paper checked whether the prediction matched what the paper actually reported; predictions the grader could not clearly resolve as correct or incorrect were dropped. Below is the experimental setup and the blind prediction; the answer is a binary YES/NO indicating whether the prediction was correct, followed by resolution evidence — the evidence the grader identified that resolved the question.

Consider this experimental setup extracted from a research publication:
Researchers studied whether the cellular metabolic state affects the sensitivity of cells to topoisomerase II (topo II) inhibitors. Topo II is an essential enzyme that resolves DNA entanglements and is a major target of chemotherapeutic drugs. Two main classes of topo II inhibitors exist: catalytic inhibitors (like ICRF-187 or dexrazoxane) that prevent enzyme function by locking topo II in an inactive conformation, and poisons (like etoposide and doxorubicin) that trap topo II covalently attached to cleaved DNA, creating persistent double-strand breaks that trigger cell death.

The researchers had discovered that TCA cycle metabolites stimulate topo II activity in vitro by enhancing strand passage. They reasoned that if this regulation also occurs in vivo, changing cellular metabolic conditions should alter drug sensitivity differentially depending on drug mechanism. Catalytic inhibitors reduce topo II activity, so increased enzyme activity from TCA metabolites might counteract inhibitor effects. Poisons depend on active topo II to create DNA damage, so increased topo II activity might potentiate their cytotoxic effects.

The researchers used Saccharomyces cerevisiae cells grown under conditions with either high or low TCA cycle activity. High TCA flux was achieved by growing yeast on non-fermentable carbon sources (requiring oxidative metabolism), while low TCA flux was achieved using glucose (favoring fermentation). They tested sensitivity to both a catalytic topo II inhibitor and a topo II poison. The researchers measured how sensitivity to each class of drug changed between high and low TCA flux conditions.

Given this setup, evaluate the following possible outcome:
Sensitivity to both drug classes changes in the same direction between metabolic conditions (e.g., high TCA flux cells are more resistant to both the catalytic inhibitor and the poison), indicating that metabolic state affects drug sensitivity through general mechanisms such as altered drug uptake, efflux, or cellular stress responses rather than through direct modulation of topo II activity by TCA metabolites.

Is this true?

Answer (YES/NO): NO